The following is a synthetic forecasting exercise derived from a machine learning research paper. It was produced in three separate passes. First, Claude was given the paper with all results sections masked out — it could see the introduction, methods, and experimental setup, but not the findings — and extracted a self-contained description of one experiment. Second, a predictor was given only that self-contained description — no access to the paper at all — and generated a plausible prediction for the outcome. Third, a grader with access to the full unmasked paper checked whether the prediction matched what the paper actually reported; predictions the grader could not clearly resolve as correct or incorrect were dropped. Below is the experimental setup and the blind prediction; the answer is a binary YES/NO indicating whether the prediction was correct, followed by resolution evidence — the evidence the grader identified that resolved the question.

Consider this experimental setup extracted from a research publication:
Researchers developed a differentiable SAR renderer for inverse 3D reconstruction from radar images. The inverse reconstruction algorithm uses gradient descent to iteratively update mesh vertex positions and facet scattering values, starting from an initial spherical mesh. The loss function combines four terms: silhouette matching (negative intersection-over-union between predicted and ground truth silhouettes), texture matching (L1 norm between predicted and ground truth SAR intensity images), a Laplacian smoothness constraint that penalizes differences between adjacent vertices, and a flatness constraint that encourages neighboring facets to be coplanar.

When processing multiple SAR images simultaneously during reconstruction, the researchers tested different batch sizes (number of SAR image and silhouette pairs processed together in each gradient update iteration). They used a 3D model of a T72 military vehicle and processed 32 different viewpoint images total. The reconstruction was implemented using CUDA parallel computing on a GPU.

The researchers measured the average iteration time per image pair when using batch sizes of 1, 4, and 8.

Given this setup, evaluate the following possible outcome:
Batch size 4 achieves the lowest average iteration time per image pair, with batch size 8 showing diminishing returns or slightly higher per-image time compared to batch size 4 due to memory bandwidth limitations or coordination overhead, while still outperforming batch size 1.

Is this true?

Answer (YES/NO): NO